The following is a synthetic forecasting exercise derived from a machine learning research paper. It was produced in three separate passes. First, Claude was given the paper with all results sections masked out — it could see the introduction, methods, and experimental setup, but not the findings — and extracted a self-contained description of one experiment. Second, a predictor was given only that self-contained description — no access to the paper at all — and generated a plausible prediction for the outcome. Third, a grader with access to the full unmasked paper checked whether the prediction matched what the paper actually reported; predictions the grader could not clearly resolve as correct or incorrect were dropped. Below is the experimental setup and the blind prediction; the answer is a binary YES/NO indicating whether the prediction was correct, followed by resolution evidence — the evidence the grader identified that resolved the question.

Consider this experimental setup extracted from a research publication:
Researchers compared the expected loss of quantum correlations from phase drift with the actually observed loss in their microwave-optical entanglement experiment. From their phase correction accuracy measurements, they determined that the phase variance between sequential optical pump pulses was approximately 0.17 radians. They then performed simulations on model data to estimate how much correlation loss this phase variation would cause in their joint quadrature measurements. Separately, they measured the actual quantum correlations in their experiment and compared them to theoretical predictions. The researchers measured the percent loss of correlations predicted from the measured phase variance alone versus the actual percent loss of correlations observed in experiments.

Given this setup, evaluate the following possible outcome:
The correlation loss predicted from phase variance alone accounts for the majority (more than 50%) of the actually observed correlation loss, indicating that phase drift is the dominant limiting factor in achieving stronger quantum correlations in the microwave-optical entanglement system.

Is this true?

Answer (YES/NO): NO